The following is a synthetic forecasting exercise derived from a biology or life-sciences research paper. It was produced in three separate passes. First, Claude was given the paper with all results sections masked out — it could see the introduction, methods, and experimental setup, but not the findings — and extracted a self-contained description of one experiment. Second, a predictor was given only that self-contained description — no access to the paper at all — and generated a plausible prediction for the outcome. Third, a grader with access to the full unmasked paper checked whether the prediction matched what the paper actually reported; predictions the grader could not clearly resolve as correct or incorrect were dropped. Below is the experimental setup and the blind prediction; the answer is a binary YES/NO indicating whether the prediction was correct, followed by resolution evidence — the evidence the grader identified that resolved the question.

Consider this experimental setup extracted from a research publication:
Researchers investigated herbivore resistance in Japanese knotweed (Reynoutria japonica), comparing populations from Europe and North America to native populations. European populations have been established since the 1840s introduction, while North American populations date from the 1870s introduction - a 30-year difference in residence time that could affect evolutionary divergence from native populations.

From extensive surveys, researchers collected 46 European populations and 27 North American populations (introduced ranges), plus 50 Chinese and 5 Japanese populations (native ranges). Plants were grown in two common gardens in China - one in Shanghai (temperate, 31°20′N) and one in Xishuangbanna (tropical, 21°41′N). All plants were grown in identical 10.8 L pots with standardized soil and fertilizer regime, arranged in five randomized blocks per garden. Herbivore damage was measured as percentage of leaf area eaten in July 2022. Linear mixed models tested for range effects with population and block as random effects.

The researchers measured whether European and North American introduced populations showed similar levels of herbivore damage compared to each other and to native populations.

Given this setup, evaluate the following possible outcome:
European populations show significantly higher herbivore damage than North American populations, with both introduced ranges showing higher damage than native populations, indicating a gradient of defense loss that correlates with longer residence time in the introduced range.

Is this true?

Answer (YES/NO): NO